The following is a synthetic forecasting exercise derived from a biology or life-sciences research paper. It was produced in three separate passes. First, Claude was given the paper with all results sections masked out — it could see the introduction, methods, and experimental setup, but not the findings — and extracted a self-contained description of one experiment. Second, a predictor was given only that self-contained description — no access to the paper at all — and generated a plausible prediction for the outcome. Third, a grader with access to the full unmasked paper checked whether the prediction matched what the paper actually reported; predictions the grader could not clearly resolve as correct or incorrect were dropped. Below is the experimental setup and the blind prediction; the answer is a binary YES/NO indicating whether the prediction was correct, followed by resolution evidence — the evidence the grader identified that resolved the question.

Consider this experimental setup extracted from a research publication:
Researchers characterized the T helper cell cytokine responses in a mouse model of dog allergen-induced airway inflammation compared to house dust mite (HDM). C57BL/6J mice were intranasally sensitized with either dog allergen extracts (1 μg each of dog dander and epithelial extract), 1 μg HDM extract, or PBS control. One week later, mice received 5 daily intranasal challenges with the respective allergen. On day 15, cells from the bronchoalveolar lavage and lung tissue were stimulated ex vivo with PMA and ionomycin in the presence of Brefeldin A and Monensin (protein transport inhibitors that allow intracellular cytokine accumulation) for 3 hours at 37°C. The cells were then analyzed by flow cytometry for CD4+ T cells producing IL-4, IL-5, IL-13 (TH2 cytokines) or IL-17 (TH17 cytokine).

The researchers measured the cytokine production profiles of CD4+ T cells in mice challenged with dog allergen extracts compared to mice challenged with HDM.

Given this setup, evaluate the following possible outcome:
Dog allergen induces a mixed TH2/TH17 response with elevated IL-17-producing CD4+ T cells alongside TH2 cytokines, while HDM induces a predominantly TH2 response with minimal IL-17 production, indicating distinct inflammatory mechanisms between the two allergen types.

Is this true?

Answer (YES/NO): YES